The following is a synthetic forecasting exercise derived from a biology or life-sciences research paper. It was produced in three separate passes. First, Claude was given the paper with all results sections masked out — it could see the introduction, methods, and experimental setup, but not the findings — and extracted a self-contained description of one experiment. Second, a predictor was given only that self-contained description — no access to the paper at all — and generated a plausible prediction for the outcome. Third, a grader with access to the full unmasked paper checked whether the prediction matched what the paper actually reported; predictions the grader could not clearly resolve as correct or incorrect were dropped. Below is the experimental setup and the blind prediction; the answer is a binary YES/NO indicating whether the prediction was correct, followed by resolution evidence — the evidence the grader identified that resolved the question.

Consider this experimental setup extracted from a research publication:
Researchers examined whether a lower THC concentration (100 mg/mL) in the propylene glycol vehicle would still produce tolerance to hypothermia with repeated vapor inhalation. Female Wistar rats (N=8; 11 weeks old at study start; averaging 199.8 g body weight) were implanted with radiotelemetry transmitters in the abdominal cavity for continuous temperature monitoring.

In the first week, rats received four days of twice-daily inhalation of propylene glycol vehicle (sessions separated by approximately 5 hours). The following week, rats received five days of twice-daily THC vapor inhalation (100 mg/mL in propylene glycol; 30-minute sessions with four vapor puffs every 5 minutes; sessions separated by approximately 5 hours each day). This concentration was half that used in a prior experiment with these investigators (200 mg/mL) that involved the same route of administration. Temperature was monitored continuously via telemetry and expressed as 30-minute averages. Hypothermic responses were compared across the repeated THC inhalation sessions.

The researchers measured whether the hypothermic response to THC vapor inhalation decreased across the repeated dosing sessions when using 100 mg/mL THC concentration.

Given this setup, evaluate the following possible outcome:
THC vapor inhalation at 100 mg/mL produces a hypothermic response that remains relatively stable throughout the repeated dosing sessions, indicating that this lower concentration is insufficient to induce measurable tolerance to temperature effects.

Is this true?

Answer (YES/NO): NO